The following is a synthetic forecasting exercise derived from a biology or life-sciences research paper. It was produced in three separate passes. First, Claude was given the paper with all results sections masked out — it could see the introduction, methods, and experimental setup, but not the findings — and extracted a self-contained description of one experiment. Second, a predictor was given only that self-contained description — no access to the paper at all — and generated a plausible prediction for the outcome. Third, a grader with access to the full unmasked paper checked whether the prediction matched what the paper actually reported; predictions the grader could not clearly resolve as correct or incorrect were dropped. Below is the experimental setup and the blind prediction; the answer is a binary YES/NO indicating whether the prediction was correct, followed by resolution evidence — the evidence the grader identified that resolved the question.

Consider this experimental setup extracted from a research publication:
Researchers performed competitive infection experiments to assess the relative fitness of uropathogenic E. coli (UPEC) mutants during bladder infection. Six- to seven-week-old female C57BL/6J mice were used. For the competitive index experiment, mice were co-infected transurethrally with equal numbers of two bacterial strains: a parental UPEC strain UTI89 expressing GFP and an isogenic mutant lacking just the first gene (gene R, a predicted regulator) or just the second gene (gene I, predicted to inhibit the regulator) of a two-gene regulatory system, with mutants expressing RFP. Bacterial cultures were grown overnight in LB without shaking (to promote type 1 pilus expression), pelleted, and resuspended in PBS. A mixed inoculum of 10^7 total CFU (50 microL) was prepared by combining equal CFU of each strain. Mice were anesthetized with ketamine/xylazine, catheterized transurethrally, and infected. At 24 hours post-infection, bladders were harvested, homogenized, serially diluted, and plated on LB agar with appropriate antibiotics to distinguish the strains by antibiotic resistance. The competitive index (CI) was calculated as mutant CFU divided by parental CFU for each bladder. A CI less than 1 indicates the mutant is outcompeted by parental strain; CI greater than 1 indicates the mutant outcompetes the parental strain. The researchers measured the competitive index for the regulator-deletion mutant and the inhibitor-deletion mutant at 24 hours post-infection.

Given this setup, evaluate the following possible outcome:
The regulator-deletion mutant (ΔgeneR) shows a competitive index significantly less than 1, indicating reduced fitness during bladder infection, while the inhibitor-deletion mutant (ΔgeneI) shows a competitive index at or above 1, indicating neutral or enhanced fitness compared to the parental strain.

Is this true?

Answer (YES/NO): NO